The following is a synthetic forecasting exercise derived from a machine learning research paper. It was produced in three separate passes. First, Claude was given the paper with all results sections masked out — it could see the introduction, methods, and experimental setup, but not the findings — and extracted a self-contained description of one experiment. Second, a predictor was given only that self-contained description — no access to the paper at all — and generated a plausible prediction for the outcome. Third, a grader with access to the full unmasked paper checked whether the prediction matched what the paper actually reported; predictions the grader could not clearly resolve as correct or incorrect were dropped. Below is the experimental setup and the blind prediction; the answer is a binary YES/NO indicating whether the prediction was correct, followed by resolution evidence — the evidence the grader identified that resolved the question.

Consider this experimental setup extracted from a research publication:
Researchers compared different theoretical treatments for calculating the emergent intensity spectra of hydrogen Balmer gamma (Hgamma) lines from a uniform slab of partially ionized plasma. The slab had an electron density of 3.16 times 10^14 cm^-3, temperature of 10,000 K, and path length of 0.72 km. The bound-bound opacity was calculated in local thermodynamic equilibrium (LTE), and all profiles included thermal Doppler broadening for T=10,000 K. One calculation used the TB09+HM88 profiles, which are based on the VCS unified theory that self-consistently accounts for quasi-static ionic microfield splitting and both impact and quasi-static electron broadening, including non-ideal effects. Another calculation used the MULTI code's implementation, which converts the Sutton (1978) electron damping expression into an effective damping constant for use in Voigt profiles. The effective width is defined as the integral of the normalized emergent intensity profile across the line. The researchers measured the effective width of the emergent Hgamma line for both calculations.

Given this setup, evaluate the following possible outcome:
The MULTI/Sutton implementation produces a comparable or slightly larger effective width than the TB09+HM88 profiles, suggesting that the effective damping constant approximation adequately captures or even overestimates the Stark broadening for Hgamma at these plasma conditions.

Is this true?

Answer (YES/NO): NO